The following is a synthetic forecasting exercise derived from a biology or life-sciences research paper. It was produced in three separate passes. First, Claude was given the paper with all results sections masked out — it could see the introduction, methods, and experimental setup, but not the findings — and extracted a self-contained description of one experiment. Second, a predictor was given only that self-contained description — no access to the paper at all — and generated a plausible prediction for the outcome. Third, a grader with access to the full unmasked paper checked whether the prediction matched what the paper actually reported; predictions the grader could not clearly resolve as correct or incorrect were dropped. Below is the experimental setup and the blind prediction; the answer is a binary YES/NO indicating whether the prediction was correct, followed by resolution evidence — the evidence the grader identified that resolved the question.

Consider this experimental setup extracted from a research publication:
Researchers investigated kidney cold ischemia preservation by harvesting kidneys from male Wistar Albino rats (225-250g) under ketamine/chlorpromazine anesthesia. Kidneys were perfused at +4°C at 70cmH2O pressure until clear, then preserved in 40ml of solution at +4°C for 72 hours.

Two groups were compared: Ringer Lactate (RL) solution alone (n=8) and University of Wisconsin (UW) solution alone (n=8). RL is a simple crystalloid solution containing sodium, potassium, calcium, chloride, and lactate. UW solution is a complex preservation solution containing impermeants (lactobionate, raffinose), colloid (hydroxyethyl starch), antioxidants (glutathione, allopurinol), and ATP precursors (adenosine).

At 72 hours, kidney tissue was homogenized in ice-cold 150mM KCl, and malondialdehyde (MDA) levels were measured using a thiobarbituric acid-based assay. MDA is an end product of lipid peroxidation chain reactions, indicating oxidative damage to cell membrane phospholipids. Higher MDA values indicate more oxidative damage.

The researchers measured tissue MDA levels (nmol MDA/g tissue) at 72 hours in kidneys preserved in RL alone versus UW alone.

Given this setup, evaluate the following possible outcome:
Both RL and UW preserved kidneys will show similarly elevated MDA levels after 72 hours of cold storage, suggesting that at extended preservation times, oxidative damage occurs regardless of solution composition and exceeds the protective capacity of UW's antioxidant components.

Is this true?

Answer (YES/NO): NO